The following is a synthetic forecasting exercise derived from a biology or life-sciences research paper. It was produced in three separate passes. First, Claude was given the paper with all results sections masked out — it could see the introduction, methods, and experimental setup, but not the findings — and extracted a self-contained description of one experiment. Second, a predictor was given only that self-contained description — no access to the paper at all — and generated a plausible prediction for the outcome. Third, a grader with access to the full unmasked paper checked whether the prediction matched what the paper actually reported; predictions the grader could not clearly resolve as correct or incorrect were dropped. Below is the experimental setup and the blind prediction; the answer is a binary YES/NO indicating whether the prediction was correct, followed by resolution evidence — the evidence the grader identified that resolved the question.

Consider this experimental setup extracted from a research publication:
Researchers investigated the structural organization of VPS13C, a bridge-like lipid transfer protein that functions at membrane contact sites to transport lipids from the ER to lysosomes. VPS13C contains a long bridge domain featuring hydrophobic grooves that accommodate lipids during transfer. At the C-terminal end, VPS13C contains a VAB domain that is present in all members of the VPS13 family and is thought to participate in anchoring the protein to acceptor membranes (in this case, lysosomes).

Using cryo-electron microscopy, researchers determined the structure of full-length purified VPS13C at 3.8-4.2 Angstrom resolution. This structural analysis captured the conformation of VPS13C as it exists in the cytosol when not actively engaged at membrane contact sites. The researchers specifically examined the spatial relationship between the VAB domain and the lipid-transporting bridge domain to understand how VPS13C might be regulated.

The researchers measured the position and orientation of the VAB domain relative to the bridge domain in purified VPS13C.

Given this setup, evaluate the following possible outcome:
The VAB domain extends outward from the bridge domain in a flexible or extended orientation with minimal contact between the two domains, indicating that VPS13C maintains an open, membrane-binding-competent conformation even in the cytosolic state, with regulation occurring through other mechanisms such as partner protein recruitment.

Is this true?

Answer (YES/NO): NO